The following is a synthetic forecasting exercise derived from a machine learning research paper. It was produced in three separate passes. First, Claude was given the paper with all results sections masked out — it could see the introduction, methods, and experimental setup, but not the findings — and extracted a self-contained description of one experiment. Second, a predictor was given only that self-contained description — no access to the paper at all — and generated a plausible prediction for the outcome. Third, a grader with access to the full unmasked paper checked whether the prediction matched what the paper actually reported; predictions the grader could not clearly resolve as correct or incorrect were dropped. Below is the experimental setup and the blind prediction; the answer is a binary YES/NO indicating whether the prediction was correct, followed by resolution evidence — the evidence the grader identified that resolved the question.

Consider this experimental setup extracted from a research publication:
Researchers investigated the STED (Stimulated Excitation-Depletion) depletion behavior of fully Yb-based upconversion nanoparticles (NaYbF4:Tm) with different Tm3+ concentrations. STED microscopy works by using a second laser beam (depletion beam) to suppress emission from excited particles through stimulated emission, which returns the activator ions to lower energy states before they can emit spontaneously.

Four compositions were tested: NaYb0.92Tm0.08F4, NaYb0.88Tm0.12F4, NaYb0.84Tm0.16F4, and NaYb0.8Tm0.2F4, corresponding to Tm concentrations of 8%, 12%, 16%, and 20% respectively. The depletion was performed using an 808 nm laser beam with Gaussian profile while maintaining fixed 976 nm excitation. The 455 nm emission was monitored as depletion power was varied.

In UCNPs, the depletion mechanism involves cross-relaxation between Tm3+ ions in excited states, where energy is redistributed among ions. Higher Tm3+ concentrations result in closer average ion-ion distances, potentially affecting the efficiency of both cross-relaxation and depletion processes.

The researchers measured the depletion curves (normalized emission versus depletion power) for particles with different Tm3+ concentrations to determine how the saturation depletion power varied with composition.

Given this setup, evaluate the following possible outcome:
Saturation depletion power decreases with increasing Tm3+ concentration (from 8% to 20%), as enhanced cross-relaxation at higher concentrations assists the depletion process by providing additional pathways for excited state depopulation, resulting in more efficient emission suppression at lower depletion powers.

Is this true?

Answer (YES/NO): NO